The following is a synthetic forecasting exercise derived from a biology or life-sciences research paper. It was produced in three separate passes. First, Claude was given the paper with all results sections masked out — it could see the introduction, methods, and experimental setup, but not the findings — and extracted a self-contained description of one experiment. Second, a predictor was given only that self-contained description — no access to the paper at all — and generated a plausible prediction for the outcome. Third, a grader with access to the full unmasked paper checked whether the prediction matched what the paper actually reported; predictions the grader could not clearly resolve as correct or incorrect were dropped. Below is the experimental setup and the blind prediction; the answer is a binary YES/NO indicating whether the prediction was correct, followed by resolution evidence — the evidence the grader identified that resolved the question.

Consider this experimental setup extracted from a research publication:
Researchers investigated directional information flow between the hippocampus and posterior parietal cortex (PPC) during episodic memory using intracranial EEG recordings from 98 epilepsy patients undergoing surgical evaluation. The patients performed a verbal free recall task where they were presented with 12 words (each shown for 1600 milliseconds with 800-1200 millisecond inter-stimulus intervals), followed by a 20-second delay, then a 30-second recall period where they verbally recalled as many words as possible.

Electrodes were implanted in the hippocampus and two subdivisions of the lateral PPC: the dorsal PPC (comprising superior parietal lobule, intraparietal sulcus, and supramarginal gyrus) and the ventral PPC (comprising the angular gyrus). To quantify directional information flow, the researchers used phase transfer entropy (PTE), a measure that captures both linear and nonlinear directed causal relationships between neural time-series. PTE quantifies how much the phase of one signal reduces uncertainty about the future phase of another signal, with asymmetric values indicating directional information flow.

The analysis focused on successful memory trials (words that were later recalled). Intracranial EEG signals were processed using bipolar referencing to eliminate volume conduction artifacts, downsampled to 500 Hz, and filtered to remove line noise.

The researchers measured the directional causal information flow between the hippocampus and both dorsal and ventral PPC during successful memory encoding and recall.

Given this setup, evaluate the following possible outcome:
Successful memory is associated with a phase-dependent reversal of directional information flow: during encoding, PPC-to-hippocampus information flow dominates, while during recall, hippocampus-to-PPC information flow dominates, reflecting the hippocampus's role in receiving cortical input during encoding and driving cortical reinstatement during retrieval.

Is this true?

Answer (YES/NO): NO